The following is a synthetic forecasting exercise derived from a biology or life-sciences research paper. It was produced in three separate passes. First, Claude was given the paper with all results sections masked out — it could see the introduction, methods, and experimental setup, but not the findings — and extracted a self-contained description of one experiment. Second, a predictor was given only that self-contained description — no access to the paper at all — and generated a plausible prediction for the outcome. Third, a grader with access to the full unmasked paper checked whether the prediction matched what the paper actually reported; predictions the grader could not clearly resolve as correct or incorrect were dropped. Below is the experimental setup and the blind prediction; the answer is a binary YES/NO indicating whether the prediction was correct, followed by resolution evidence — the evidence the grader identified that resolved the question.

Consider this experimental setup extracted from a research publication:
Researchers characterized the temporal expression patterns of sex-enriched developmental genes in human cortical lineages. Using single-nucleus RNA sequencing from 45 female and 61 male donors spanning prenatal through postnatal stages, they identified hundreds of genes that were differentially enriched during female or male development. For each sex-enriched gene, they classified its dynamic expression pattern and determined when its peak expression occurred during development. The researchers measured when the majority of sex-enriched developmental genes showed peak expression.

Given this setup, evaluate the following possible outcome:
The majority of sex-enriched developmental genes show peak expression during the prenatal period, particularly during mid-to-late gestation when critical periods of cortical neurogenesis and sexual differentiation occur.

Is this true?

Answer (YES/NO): YES